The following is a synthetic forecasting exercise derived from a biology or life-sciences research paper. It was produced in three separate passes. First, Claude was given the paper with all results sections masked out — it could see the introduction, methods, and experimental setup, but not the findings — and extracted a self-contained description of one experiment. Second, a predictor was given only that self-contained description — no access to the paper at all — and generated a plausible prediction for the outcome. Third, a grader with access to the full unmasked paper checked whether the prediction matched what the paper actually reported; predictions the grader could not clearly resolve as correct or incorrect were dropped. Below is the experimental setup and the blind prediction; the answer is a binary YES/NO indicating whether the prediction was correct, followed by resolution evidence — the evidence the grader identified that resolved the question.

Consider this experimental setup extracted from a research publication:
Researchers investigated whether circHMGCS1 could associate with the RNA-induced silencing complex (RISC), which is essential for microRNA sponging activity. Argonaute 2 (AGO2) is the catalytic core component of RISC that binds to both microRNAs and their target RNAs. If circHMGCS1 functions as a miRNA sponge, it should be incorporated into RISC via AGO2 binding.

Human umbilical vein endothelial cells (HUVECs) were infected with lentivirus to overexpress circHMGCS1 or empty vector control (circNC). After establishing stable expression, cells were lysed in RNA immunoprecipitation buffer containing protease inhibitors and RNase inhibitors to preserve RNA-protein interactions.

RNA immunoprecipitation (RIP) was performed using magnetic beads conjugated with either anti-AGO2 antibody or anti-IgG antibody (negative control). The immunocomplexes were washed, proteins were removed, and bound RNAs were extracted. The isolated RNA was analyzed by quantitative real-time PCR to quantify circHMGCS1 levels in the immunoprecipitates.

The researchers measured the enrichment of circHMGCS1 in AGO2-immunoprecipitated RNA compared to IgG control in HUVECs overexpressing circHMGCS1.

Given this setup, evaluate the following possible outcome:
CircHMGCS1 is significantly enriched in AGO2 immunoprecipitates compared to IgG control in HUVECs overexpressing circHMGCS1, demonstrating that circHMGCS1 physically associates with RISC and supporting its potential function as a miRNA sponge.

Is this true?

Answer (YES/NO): YES